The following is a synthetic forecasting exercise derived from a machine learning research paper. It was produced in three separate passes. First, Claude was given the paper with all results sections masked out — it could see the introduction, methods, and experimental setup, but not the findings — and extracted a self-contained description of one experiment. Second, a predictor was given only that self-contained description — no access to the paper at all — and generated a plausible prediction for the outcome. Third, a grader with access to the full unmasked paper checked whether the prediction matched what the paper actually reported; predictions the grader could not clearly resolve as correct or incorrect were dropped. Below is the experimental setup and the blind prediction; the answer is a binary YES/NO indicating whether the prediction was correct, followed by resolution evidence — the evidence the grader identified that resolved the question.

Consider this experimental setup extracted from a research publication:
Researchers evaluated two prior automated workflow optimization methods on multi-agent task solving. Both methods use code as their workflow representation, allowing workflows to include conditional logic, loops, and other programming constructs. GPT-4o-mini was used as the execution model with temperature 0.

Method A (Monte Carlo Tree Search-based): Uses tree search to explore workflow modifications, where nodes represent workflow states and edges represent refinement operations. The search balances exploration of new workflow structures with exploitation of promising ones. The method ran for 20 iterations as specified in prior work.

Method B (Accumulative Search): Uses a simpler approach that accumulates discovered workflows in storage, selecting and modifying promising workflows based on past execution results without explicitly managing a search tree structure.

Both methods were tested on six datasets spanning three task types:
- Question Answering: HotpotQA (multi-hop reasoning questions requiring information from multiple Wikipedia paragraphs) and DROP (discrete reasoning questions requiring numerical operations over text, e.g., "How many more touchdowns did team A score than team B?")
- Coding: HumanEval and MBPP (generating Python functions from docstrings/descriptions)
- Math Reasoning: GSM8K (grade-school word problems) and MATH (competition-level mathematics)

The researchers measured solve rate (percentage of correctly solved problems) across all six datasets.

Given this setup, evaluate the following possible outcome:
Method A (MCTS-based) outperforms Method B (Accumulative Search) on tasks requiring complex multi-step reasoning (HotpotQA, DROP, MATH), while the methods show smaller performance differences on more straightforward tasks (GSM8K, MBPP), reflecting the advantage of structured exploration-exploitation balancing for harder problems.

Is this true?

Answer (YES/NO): NO